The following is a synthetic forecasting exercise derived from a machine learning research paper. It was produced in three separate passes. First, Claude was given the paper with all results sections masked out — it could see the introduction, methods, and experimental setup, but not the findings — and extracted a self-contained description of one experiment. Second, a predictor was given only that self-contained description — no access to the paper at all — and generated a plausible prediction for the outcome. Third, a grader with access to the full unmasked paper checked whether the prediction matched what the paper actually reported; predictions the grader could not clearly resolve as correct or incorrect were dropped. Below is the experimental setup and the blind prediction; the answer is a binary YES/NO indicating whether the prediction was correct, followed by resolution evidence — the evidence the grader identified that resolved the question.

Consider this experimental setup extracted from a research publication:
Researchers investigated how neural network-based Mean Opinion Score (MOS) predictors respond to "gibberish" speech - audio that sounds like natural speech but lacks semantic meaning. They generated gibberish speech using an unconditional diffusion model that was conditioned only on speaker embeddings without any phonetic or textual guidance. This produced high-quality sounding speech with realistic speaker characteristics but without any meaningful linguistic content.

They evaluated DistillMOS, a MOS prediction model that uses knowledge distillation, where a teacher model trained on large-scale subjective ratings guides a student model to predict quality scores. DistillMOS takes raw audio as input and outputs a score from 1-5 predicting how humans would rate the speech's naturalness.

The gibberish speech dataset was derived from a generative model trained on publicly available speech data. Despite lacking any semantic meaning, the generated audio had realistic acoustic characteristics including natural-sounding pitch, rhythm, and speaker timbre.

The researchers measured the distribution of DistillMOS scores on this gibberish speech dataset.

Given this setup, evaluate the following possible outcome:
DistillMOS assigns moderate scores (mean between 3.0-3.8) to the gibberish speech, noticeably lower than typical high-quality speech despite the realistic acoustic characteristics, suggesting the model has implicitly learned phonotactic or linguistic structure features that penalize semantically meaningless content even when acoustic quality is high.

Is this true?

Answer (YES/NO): NO